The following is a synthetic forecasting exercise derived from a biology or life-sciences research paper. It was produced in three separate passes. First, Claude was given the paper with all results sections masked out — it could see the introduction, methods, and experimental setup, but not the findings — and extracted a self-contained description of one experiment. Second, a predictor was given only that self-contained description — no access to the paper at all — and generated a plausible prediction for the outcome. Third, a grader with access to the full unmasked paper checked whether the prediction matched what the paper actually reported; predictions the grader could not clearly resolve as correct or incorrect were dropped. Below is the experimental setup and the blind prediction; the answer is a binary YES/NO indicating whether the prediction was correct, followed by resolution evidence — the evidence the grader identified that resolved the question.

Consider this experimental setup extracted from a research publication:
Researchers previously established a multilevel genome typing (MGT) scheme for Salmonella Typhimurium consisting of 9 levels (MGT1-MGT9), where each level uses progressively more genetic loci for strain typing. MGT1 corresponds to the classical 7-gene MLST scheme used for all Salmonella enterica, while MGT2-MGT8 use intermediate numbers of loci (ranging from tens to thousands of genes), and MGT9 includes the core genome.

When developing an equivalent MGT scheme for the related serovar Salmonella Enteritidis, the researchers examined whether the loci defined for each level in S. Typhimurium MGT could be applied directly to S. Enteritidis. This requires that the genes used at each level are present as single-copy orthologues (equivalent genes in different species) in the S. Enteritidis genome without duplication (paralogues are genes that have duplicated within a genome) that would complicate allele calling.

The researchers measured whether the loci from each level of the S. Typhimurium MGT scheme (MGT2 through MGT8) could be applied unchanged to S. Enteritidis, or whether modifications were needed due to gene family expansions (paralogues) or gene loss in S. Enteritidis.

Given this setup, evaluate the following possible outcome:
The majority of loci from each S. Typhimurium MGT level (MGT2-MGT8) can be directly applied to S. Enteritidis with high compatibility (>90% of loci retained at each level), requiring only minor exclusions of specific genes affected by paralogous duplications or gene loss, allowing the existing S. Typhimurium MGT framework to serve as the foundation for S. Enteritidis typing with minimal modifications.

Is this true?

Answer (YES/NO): YES